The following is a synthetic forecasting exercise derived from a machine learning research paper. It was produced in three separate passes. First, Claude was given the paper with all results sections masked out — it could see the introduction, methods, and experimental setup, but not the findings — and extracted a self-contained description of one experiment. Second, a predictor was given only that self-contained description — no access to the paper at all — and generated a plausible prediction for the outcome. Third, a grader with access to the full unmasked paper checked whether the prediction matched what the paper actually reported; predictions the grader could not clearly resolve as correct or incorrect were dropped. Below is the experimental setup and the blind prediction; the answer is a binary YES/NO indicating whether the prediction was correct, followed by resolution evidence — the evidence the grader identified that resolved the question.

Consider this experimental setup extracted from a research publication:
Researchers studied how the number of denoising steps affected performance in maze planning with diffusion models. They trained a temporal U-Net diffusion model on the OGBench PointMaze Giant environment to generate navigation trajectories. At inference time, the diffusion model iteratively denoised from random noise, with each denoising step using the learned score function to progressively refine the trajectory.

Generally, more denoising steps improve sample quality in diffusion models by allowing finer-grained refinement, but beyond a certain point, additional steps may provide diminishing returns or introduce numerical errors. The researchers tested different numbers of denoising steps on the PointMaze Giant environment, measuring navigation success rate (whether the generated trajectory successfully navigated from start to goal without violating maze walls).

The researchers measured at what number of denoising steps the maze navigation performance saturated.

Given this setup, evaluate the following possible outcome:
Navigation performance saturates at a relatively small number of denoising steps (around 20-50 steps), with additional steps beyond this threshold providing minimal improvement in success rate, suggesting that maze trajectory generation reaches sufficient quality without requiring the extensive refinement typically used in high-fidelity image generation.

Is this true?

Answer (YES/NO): NO